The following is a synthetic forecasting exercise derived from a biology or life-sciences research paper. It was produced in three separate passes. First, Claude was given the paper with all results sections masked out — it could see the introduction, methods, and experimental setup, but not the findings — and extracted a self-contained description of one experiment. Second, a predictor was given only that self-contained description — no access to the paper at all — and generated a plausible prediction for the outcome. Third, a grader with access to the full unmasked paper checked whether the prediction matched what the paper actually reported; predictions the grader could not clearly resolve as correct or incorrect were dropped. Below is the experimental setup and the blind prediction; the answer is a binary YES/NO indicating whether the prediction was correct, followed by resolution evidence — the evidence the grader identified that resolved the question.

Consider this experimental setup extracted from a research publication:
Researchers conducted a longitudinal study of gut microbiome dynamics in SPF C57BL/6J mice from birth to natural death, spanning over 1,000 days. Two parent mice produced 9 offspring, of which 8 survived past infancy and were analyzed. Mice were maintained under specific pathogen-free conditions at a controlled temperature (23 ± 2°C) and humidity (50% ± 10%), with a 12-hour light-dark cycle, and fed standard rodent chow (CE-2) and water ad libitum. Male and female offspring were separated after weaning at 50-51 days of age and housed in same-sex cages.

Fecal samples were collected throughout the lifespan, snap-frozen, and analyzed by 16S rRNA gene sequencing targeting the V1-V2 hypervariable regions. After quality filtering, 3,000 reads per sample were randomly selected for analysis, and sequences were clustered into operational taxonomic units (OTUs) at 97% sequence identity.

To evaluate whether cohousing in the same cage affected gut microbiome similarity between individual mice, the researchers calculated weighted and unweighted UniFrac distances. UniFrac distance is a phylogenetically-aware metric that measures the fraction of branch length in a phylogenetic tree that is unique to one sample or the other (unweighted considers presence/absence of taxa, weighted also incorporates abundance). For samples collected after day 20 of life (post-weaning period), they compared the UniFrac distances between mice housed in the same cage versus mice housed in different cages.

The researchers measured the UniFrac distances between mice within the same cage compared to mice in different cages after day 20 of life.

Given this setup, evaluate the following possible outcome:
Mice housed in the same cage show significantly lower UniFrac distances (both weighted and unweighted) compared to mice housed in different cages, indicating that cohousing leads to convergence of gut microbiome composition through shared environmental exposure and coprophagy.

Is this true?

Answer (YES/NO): YES